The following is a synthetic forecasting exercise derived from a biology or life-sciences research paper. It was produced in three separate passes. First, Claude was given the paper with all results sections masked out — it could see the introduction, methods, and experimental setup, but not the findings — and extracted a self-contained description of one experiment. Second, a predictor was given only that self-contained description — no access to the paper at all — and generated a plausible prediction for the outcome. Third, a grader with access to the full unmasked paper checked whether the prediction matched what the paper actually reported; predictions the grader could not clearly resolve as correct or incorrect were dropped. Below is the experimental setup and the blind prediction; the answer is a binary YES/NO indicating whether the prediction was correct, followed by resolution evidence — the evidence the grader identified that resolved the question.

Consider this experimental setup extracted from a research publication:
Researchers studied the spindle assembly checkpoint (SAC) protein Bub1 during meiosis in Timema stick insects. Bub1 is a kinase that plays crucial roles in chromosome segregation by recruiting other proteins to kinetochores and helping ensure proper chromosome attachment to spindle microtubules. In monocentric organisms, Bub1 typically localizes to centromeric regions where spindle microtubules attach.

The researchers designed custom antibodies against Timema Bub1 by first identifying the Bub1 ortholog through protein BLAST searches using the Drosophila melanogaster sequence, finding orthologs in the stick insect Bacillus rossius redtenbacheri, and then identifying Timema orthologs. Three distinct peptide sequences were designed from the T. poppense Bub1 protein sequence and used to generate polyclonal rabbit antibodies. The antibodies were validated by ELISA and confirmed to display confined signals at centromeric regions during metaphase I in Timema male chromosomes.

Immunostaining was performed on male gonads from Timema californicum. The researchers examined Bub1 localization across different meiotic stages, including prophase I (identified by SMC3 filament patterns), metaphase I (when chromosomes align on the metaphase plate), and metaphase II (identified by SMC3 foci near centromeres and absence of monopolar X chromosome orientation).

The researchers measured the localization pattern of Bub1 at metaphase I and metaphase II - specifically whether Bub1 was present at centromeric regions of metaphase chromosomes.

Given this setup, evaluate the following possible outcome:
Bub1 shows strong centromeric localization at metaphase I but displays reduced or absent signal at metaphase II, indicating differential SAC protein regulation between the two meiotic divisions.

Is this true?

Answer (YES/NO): NO